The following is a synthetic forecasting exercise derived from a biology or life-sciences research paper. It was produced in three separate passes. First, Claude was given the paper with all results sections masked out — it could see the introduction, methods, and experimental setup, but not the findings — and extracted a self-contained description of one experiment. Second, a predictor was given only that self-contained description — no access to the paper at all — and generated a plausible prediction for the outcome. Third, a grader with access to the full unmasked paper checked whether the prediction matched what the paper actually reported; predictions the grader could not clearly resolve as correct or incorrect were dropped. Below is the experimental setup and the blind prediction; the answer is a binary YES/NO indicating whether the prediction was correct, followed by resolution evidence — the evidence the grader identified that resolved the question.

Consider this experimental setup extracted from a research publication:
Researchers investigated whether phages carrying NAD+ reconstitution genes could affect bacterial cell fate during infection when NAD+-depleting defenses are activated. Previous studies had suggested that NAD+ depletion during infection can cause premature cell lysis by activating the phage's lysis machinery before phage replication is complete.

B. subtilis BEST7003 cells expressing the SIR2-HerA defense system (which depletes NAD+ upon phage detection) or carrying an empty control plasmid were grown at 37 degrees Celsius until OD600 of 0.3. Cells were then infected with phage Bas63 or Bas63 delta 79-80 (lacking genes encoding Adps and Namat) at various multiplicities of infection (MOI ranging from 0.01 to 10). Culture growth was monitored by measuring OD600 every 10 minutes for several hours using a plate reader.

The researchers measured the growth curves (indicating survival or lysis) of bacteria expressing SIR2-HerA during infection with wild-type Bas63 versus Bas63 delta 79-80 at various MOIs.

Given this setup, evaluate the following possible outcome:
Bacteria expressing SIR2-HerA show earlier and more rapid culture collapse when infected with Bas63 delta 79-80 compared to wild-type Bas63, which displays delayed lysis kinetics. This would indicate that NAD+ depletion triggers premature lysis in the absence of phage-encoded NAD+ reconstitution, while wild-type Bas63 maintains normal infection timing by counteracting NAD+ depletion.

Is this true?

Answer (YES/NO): NO